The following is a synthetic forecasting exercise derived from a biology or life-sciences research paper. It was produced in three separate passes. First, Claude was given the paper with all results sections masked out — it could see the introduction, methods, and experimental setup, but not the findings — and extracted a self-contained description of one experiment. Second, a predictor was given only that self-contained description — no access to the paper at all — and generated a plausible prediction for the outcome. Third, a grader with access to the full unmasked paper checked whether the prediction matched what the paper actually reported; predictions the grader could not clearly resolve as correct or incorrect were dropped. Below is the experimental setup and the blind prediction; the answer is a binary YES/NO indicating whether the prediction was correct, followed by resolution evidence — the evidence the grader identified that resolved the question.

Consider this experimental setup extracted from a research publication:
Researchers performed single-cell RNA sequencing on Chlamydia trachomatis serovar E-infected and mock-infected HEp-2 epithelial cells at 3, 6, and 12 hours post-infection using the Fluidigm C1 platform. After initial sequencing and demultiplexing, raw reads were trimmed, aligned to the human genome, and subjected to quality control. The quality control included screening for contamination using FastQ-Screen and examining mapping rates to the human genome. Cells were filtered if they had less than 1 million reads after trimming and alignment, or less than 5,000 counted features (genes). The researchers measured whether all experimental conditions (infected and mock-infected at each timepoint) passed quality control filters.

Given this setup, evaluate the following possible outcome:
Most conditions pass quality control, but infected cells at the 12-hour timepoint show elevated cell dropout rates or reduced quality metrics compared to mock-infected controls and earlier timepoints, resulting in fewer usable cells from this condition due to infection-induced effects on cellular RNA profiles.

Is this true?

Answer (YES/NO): NO